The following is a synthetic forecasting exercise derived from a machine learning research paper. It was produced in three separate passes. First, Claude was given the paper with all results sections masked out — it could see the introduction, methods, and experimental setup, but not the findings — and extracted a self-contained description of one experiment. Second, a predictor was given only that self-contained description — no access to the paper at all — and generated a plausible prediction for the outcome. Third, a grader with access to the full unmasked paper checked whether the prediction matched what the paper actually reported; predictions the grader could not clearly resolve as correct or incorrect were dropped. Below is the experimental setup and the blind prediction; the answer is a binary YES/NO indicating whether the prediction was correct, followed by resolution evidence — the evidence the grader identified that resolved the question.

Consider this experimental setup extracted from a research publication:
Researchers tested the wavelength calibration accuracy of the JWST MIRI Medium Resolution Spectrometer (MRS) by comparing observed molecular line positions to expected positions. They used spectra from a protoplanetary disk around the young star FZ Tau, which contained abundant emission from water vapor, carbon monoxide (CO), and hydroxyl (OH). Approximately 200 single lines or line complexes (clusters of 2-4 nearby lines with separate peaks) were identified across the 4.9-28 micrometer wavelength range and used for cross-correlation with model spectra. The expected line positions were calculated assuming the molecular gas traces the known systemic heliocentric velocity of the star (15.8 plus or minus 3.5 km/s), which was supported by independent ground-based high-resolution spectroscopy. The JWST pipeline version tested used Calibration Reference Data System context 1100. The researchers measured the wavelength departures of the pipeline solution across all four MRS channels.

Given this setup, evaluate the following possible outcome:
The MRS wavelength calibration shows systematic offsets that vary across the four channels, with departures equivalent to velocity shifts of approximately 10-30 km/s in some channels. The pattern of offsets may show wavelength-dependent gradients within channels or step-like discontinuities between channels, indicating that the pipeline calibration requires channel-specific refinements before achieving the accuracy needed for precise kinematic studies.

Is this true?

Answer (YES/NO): NO